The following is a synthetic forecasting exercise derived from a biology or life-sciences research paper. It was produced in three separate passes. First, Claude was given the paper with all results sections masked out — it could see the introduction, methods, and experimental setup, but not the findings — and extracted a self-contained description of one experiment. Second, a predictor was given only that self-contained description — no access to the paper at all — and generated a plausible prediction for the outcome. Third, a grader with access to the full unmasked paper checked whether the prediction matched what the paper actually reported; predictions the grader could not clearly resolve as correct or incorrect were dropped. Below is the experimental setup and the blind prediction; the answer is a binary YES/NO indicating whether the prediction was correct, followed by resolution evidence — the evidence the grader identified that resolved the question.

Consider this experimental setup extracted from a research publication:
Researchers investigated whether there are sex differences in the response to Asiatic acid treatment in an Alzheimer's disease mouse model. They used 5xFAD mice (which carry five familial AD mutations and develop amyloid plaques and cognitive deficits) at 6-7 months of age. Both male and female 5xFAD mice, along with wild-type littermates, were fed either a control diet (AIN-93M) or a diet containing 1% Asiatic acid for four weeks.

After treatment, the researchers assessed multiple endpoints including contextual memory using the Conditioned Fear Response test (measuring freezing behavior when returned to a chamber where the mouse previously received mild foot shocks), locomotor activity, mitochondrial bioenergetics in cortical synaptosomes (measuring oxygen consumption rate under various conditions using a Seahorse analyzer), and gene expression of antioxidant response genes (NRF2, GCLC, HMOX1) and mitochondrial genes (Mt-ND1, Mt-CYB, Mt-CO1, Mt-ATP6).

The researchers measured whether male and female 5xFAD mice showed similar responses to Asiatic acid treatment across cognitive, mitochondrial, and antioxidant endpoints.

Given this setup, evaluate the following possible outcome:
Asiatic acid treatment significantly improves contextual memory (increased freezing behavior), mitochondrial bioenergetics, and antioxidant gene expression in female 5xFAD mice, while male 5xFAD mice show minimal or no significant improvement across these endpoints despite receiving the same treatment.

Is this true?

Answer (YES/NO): YES